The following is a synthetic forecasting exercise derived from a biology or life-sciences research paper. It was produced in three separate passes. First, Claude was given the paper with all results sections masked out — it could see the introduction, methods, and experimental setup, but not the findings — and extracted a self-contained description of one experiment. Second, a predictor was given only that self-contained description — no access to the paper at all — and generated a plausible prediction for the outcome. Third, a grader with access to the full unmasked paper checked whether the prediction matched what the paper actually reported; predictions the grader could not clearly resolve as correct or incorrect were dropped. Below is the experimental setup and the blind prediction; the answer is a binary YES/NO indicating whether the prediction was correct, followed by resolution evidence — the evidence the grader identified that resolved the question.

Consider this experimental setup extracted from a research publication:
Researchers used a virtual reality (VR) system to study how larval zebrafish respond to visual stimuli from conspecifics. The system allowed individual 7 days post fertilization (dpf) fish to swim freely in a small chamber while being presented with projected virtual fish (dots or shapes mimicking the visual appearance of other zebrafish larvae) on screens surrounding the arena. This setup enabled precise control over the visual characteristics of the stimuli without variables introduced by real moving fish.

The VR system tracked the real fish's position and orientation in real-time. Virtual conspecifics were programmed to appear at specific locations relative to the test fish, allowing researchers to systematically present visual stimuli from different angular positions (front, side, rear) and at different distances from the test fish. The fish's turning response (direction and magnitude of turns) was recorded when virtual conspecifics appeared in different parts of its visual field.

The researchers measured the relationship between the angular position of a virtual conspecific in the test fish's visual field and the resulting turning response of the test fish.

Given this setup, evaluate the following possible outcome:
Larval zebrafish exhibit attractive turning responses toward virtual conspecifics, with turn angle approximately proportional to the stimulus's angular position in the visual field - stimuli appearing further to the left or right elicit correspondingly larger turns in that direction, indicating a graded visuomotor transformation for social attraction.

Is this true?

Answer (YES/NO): NO